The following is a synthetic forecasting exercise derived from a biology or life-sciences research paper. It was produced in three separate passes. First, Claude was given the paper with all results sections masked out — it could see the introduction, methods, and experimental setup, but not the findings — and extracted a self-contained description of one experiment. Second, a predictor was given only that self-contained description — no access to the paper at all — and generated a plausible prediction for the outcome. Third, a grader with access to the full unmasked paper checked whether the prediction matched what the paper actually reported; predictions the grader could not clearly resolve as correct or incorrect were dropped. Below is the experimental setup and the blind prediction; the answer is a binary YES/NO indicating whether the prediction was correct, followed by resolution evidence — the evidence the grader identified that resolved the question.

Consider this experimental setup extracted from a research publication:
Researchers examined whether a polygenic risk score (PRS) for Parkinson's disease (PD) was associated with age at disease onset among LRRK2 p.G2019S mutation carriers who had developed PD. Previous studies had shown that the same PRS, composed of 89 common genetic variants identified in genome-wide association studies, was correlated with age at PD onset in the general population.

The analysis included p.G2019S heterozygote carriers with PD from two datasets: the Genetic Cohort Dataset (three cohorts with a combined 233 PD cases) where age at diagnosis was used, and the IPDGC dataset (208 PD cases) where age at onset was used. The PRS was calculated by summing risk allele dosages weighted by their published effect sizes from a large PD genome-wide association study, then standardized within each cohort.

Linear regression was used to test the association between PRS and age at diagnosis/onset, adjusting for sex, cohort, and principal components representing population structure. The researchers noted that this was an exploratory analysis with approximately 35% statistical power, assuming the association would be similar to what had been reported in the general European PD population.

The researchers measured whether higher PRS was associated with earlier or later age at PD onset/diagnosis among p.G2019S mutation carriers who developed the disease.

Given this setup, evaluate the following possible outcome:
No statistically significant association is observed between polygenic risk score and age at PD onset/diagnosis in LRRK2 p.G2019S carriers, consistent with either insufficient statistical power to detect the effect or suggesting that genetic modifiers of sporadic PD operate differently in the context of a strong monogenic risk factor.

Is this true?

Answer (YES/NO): YES